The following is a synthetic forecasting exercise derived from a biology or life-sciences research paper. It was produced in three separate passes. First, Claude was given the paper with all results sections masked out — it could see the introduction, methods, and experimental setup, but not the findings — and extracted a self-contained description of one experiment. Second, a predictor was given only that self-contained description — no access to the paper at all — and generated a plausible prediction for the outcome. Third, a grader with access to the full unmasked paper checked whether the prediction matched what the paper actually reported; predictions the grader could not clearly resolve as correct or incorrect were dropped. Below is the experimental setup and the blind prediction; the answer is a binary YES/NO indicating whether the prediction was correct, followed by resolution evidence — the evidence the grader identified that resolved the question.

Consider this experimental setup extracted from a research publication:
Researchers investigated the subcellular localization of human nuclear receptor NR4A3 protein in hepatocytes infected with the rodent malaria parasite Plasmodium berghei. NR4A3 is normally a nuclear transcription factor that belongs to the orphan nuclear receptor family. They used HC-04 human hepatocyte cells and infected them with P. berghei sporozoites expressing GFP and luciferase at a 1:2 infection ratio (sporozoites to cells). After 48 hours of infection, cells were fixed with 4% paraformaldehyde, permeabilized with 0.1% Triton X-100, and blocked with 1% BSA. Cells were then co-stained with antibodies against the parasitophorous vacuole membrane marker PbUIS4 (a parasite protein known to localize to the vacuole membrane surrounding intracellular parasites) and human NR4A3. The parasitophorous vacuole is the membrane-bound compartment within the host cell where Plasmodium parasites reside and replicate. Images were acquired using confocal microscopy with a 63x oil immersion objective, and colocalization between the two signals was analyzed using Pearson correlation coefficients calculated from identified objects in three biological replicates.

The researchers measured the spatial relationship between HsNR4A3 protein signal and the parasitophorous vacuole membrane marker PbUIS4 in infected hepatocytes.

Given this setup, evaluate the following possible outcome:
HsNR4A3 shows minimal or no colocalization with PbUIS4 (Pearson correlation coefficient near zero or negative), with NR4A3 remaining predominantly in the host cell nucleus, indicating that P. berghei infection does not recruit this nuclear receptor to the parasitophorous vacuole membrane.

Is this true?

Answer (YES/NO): NO